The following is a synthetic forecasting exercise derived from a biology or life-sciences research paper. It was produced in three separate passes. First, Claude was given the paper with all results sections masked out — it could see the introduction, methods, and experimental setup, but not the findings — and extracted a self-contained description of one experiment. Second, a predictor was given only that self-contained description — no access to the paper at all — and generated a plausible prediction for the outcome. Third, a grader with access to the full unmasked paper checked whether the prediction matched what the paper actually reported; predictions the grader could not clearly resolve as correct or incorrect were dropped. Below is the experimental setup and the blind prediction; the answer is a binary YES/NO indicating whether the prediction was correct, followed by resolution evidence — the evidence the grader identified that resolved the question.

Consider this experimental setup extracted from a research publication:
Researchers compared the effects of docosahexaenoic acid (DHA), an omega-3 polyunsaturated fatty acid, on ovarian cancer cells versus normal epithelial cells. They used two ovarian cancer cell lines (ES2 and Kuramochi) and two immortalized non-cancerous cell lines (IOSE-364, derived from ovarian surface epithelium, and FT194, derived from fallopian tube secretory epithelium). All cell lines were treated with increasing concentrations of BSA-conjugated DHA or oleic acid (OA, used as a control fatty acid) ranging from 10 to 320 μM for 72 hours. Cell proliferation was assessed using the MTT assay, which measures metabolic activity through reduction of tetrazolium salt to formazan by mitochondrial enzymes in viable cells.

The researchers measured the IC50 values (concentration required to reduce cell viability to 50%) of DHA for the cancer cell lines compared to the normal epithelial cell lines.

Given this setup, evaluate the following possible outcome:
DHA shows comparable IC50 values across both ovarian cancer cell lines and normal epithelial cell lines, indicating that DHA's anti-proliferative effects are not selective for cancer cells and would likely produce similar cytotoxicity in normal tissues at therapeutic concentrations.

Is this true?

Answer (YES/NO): NO